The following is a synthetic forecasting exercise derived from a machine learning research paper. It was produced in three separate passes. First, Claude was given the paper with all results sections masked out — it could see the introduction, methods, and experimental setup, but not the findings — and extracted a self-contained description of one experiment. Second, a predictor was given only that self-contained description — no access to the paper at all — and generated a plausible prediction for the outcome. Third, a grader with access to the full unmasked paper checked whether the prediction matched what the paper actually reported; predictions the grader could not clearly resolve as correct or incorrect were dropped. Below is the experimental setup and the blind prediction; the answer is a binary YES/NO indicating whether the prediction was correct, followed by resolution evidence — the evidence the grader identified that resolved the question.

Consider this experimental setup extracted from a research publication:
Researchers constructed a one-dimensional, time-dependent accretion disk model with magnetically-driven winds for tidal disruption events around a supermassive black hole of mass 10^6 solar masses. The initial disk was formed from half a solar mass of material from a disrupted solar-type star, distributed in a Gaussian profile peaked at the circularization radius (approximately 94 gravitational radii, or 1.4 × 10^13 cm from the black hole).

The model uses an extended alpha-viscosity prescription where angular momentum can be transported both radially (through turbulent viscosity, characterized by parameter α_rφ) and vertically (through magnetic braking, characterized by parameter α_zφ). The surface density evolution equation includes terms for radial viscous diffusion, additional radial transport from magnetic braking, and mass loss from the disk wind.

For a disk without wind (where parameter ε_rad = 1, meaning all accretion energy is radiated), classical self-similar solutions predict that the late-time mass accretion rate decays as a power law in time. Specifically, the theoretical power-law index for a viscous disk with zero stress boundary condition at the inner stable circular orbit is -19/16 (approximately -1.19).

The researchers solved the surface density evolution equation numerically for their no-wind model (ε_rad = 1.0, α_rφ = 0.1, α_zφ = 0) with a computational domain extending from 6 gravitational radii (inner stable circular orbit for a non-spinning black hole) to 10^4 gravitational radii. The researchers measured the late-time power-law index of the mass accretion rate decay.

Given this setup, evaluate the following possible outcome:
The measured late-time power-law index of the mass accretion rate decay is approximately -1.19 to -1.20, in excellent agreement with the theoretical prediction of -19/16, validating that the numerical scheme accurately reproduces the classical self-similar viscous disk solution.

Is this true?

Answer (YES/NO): YES